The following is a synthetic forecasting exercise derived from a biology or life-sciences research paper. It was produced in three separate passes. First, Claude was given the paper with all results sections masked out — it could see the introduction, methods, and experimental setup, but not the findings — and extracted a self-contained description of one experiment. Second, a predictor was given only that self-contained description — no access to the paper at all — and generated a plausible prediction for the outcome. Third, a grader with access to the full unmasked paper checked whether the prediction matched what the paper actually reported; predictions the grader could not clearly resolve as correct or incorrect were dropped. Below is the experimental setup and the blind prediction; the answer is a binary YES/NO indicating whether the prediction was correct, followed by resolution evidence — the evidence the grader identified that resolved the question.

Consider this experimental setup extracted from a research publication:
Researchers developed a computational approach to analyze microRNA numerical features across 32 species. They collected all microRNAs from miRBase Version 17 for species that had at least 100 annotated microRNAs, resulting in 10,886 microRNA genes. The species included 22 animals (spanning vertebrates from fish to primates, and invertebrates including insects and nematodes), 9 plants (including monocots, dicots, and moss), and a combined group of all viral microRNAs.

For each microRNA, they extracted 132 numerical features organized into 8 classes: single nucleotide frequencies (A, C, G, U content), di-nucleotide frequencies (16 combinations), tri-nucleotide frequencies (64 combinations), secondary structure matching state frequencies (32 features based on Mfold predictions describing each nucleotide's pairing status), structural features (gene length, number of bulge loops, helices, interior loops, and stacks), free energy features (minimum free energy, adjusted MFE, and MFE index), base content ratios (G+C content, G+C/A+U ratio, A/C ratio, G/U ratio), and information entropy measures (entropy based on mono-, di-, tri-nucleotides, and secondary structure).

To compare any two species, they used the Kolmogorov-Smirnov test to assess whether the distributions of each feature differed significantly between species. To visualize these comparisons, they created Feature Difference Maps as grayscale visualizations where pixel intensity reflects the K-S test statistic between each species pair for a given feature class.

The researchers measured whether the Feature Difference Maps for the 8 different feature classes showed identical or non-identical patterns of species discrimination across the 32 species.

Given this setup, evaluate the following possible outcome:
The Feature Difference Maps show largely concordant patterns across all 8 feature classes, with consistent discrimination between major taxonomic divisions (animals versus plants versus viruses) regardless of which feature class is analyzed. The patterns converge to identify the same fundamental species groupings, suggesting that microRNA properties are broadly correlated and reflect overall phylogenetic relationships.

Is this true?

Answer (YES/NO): NO